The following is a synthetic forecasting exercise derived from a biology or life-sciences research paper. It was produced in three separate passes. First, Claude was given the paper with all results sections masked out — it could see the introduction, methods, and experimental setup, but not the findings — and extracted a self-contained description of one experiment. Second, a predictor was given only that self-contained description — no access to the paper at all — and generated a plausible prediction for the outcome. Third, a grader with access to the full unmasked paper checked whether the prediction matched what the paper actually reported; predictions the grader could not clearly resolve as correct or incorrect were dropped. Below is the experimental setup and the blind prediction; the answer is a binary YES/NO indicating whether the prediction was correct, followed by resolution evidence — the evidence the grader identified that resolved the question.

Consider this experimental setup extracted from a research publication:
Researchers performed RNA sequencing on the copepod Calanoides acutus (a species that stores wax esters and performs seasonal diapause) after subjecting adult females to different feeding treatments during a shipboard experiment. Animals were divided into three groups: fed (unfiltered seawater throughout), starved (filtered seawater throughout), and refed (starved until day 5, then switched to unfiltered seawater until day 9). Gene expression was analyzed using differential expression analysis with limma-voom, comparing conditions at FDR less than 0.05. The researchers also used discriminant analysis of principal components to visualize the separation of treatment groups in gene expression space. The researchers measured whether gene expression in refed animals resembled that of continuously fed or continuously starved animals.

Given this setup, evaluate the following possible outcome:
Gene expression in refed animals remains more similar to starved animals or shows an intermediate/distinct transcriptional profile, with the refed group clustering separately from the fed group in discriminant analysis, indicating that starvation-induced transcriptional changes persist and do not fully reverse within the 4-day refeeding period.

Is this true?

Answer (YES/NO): NO